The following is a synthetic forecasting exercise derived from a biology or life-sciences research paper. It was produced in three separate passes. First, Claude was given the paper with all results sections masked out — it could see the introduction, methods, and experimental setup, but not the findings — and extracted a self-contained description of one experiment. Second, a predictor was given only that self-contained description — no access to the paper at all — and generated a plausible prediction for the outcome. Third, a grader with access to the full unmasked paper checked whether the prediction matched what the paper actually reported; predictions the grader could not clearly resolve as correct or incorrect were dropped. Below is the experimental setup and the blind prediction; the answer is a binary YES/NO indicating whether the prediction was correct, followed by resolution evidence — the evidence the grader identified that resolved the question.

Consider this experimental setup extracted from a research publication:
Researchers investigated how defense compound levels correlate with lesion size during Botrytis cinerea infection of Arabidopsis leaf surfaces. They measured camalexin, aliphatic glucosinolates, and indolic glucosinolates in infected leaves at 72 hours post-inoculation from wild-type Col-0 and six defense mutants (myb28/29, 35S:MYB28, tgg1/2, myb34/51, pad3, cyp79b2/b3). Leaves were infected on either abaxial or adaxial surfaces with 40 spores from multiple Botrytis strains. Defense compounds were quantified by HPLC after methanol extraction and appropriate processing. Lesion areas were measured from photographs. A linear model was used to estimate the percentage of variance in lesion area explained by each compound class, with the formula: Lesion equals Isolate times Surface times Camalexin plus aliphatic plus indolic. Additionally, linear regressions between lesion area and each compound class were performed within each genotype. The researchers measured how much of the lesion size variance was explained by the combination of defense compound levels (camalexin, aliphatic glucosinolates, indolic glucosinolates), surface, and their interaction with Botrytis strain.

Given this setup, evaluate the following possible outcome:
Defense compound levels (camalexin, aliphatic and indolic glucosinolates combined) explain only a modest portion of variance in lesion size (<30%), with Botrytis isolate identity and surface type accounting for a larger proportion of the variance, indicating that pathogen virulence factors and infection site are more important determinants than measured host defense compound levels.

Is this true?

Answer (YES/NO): NO